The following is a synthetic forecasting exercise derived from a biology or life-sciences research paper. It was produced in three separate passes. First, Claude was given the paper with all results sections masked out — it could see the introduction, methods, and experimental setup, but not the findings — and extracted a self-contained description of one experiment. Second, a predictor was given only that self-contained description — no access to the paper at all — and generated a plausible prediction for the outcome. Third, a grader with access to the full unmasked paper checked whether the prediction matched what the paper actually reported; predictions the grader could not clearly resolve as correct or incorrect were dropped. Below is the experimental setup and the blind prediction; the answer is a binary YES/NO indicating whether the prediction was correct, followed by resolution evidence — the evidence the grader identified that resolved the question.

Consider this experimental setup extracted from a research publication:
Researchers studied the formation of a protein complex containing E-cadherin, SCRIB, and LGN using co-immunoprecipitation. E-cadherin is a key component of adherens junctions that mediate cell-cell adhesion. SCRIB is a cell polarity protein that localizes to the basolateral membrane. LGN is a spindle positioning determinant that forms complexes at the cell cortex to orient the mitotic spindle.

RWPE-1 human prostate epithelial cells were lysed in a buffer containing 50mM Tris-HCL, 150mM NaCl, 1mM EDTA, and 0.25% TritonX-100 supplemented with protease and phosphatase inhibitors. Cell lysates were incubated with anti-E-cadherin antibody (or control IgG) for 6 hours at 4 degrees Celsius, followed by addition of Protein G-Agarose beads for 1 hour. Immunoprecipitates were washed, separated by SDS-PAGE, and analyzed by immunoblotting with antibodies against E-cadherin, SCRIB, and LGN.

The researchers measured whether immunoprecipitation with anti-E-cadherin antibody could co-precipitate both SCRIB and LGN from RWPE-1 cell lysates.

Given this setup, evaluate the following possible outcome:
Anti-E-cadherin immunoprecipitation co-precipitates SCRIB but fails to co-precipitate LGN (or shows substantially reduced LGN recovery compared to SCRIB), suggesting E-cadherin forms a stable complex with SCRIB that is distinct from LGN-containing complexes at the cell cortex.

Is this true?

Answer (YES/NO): NO